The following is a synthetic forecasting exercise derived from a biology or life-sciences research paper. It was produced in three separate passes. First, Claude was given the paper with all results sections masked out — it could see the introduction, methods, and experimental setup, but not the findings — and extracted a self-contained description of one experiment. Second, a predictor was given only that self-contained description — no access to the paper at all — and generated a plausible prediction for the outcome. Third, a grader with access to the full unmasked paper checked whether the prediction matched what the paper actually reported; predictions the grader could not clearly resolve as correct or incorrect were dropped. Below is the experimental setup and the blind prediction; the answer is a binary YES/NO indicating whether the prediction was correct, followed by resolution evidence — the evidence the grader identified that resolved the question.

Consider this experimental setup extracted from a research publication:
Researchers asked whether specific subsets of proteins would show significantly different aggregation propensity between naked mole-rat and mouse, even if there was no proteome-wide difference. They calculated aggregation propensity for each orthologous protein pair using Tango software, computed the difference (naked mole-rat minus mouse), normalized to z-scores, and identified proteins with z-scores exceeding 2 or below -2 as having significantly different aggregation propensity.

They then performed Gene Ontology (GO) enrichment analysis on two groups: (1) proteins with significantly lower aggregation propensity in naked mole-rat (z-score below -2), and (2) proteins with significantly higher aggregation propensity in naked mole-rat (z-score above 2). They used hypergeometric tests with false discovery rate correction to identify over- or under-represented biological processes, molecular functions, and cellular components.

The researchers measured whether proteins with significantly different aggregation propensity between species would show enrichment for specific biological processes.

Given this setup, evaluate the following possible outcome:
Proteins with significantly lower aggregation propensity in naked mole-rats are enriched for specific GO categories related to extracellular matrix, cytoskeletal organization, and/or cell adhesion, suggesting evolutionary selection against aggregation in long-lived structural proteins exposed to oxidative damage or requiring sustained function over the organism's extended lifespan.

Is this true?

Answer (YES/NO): NO